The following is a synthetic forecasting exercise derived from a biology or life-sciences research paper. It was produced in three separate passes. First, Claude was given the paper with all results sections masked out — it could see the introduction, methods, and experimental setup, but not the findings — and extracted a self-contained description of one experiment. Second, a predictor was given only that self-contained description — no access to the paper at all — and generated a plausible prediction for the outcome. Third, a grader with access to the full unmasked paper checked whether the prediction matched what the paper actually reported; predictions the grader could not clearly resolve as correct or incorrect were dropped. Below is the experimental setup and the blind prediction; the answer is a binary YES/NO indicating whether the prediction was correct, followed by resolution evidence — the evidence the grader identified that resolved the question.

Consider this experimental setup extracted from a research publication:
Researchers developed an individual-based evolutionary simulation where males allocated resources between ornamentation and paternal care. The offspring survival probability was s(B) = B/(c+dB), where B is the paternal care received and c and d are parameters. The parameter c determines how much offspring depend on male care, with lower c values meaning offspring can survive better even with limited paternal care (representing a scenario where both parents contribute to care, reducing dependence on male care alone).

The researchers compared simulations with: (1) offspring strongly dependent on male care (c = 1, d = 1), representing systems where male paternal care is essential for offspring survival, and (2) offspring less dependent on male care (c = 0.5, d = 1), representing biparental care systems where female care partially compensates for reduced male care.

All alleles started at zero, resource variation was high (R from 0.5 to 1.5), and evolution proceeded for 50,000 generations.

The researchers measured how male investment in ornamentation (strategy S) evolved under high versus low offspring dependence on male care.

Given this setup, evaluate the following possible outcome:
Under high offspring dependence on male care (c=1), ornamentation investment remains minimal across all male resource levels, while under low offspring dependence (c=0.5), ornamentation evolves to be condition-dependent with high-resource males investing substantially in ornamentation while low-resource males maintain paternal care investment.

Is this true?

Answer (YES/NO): NO